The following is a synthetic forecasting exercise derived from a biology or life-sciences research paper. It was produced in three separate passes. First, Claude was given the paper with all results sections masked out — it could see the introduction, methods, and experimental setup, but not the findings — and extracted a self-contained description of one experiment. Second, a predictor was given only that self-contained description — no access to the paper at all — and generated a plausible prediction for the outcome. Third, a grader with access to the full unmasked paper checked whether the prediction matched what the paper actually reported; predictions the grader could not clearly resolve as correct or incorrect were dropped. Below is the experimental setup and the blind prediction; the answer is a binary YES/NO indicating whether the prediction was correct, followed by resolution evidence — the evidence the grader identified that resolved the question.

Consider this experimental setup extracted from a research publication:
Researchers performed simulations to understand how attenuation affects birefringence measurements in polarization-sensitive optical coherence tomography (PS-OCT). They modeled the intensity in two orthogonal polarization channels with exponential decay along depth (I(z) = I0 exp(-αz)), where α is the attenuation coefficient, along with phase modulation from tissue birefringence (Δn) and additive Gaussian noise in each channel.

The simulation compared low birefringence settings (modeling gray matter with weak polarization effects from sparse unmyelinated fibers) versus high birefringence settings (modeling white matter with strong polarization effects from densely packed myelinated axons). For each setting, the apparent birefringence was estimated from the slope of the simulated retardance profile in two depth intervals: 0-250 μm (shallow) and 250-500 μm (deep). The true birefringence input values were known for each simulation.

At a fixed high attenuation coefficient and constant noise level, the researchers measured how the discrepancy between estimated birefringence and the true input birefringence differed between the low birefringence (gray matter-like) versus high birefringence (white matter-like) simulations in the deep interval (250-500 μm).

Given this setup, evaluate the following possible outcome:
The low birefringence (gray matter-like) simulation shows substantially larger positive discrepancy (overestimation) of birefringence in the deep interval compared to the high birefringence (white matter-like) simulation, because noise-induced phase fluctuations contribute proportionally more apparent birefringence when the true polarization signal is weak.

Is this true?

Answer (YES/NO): YES